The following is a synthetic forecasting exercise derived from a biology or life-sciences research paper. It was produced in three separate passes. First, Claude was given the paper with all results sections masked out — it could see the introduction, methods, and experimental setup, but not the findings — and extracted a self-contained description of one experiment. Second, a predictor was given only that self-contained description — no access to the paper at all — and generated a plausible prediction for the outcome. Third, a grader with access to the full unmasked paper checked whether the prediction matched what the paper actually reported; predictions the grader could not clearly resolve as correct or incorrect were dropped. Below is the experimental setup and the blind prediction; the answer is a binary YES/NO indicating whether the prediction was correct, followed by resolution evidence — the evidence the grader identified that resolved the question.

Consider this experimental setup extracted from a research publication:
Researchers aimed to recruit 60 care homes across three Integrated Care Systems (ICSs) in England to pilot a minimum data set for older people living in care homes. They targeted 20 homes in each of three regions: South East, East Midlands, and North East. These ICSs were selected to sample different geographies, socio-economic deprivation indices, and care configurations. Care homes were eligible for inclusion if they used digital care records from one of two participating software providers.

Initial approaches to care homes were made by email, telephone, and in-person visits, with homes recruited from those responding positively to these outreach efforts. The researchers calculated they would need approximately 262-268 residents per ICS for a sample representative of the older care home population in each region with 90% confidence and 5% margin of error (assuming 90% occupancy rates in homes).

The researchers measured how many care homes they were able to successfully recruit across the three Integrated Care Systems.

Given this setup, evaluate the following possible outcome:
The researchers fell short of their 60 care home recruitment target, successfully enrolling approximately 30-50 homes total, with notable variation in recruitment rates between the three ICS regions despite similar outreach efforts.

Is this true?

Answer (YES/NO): YES